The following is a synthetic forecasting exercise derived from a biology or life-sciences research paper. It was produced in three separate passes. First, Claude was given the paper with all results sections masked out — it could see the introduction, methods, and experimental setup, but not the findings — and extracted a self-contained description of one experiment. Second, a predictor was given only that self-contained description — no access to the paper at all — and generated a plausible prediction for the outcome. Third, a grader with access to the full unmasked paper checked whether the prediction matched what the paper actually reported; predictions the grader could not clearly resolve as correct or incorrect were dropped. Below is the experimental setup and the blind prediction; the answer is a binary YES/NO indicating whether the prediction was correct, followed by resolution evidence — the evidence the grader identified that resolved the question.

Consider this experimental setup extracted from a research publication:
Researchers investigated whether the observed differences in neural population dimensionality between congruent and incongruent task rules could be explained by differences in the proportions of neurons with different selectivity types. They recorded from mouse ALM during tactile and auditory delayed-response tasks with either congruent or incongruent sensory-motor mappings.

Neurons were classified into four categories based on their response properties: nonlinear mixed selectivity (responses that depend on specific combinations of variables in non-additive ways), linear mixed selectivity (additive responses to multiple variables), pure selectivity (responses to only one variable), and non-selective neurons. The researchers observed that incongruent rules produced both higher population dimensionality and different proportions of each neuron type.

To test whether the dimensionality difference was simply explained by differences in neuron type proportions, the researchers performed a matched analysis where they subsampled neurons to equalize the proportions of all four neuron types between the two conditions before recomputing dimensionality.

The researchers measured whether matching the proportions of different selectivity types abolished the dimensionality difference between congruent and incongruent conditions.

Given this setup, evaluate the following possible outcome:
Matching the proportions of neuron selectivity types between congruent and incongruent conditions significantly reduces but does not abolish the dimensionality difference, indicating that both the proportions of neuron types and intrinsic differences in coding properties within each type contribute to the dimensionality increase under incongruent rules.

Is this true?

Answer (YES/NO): NO